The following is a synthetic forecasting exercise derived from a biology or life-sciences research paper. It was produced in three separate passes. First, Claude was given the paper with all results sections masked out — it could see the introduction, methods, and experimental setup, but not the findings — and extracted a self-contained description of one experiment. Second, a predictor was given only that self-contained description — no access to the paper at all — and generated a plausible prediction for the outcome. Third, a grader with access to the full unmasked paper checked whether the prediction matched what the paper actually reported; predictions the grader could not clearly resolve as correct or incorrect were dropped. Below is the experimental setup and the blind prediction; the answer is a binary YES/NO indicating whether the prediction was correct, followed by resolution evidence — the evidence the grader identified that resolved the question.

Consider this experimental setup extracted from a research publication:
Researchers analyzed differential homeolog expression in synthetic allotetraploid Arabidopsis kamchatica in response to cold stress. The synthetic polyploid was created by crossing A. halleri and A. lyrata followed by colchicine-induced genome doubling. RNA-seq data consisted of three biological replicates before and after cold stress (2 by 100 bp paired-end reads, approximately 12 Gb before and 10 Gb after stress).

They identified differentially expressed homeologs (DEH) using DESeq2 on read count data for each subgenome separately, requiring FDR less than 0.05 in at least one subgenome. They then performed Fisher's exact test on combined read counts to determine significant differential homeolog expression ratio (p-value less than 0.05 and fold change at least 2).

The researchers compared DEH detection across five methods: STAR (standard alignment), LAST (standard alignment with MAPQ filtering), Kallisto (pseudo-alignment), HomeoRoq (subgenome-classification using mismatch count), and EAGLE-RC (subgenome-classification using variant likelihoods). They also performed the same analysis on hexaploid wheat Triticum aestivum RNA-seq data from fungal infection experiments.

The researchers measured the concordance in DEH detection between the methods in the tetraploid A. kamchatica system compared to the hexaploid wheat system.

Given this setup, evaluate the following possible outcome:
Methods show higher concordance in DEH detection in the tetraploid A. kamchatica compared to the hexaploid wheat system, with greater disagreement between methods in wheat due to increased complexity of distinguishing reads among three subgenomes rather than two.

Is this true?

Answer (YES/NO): YES